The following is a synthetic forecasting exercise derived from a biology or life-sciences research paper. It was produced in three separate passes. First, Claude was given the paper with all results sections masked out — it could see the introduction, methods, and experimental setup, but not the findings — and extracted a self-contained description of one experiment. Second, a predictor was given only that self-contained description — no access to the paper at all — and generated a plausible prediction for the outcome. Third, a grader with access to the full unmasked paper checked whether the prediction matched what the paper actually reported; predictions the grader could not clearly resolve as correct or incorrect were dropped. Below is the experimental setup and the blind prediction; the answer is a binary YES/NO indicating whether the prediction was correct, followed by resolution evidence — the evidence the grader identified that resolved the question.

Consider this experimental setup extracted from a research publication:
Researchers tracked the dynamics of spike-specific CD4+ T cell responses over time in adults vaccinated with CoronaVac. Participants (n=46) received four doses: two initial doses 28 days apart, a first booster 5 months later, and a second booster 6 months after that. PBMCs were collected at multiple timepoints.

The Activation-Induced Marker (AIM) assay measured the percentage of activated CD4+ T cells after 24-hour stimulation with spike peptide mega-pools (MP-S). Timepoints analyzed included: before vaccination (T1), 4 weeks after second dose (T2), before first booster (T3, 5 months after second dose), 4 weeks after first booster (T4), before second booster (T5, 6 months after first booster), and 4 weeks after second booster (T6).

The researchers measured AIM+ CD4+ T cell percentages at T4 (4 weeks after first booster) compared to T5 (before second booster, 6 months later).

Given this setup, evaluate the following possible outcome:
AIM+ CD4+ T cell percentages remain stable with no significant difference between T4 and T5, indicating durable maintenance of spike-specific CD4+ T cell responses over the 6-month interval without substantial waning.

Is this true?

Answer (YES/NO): NO